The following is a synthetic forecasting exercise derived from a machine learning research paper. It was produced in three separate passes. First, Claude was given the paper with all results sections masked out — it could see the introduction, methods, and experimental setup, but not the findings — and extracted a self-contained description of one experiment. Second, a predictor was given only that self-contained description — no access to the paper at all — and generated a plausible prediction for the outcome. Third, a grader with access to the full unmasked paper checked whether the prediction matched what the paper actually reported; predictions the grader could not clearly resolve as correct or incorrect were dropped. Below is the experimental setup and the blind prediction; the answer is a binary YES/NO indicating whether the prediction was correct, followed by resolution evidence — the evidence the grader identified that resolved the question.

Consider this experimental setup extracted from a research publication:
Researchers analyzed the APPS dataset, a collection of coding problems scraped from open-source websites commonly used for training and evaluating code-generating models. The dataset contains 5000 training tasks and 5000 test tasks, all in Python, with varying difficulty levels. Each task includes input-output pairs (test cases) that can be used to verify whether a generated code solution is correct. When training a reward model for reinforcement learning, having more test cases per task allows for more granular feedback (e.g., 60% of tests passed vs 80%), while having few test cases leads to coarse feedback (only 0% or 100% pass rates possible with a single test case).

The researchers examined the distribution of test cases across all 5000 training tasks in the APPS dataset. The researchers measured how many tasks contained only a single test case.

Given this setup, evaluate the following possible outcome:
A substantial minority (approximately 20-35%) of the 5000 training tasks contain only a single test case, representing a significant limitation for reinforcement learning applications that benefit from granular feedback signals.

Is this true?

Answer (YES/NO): NO